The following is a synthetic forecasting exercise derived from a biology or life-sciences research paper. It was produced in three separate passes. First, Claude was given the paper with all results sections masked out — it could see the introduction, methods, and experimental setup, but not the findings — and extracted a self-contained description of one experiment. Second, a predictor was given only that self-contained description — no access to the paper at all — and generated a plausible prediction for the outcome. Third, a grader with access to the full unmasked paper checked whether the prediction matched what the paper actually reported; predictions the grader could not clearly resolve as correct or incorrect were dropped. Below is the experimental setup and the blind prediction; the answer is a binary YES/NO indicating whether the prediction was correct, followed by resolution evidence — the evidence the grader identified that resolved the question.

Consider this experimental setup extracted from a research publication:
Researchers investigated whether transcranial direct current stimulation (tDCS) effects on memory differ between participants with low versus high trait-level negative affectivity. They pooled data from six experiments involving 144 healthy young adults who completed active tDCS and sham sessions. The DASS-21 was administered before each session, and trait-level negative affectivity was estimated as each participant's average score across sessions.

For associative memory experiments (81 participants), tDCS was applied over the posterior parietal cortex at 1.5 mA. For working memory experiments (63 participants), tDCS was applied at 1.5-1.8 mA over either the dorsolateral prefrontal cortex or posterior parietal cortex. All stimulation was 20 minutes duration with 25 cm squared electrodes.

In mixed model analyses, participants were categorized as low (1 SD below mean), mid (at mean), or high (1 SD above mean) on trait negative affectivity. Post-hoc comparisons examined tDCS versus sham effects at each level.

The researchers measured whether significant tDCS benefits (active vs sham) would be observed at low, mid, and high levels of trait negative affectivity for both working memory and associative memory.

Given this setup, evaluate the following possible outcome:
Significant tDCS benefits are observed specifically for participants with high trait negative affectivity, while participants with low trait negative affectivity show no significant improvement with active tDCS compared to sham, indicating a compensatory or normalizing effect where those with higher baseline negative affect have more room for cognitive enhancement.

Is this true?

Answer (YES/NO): NO